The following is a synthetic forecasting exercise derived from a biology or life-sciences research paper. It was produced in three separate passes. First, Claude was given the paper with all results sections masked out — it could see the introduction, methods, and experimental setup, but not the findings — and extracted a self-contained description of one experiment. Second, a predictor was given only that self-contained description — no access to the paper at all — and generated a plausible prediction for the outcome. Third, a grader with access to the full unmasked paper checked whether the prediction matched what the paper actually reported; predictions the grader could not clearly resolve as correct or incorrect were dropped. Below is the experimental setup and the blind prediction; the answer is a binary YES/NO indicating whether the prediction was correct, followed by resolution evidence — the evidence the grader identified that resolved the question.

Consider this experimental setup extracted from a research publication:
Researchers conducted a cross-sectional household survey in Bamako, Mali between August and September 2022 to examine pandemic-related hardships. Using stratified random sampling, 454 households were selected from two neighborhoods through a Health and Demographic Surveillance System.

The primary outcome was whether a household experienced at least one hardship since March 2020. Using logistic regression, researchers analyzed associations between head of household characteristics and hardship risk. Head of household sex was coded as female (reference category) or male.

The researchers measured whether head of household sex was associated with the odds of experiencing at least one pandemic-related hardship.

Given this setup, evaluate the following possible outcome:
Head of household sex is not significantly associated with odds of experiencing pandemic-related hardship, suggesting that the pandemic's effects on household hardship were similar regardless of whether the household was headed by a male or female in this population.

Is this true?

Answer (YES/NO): NO